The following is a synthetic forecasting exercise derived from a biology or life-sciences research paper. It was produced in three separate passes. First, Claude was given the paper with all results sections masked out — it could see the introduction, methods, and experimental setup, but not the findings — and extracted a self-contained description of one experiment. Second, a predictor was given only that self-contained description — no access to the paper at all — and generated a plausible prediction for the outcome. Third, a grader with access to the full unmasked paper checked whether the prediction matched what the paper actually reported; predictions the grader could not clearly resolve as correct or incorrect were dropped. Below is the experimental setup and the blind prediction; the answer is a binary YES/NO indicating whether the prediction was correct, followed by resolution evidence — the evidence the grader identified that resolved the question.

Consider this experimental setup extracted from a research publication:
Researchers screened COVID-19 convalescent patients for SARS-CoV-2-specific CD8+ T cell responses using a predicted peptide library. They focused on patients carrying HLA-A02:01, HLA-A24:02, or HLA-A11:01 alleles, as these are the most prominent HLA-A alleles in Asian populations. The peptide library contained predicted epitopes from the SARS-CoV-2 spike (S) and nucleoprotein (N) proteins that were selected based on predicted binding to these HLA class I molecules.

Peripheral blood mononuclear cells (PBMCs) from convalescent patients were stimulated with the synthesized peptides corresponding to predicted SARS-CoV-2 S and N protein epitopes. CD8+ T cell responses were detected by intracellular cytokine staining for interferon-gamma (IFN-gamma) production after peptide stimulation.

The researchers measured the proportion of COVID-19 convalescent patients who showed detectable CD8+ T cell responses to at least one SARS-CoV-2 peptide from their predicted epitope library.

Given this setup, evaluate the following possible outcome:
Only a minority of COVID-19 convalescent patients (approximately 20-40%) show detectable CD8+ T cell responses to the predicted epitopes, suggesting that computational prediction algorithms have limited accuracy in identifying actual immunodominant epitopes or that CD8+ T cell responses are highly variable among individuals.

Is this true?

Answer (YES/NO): NO